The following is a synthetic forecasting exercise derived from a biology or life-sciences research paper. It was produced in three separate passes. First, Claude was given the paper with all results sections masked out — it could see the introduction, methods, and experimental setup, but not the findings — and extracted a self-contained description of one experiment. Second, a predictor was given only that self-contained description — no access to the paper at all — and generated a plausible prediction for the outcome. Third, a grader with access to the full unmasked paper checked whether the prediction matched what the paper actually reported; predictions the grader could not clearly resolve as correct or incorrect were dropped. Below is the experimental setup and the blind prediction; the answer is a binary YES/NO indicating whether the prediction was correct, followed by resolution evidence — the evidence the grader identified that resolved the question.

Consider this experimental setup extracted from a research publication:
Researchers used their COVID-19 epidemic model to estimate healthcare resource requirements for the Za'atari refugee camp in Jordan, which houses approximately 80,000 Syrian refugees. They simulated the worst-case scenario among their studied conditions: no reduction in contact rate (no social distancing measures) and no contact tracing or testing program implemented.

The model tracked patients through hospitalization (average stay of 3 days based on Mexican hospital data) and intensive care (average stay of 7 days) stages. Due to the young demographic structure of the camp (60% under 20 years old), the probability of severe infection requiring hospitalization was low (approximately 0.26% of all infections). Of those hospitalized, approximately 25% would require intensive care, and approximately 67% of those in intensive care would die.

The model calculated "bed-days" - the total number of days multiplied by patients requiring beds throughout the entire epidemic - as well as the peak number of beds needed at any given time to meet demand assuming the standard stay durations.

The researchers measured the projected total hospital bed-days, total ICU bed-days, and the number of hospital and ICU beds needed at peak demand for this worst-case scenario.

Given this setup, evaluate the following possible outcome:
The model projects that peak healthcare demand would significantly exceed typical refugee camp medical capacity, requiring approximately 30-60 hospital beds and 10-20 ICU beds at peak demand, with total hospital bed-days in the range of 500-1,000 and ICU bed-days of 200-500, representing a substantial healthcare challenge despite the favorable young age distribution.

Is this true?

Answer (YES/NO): NO